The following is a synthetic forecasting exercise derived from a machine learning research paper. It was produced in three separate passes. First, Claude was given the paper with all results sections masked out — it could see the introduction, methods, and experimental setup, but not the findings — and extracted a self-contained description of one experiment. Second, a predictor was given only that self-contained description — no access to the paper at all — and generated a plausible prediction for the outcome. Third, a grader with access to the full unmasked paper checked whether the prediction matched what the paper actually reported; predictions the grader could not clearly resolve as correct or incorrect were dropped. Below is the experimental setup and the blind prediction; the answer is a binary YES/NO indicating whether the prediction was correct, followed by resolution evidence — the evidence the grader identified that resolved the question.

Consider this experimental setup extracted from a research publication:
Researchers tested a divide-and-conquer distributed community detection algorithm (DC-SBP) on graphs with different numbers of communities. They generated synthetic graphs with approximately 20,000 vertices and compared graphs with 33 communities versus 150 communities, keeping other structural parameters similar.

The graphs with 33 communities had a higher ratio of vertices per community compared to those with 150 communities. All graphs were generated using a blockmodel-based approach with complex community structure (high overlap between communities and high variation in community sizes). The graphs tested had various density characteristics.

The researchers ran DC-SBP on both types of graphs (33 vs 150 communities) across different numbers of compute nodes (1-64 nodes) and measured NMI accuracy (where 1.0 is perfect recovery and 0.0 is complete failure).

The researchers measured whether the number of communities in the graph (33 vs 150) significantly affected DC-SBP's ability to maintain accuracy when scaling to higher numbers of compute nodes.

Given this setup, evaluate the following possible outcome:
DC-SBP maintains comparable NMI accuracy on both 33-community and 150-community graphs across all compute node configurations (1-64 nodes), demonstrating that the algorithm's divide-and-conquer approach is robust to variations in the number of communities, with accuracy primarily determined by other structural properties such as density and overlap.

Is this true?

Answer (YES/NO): NO